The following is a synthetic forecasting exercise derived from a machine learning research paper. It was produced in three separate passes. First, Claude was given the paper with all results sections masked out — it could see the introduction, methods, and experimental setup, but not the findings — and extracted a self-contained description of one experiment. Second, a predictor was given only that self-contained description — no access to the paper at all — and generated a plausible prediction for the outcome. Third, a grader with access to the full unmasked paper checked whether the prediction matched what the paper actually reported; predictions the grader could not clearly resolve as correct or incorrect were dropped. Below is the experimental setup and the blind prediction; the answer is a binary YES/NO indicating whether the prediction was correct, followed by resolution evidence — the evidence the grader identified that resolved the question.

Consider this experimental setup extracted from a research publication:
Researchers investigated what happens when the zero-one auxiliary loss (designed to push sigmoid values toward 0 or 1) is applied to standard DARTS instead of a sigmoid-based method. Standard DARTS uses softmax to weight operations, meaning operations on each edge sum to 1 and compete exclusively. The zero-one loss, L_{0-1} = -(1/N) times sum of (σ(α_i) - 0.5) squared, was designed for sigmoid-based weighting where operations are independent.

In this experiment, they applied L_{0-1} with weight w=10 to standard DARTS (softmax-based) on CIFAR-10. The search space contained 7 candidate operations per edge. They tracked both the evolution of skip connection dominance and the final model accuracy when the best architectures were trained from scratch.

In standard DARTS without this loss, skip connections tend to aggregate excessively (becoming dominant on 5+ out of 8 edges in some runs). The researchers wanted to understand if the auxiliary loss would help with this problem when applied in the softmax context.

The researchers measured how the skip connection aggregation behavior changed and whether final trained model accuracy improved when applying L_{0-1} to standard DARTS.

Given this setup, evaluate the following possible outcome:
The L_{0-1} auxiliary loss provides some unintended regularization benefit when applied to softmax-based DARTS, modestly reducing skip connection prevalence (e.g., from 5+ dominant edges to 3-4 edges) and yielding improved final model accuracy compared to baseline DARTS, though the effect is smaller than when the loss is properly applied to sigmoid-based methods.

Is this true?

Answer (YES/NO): NO